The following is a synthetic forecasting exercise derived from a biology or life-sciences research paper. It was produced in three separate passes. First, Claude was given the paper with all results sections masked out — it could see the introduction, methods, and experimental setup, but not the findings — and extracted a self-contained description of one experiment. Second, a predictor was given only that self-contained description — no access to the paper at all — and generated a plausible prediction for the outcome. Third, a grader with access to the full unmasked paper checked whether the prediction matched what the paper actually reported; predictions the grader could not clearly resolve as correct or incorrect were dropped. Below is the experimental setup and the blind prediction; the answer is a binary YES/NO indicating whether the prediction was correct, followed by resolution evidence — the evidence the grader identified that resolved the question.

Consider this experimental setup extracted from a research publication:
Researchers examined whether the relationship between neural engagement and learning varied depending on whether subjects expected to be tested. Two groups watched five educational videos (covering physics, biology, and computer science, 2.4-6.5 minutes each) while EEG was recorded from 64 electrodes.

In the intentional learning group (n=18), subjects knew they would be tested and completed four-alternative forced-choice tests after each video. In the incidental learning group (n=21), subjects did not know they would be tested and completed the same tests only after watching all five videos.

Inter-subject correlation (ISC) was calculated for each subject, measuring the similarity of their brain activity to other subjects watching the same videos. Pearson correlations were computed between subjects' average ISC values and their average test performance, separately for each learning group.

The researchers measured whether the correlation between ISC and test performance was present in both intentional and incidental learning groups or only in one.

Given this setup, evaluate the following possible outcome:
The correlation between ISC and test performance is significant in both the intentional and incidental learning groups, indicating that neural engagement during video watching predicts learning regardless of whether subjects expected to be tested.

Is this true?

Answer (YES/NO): NO